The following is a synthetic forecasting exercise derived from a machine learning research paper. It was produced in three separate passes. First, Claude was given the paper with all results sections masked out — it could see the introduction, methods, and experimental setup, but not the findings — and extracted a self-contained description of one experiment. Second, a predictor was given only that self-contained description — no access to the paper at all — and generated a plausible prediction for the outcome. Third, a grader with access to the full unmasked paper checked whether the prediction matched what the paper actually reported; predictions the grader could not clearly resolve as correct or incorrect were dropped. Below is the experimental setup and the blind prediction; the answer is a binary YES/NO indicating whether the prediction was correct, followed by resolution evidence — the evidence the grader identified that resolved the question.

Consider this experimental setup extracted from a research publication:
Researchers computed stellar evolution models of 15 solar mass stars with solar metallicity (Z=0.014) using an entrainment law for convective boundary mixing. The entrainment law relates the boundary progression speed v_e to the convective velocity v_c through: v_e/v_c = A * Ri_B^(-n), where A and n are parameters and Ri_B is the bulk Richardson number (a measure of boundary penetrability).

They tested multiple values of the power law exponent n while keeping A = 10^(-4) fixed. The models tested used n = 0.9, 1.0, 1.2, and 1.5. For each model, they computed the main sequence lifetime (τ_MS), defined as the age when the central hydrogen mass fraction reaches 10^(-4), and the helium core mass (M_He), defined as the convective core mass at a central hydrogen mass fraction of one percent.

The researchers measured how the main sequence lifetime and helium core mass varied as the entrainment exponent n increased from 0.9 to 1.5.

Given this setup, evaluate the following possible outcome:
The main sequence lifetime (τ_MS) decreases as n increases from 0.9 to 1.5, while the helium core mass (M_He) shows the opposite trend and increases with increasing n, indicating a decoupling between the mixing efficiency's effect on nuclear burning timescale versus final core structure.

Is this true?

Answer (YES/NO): NO